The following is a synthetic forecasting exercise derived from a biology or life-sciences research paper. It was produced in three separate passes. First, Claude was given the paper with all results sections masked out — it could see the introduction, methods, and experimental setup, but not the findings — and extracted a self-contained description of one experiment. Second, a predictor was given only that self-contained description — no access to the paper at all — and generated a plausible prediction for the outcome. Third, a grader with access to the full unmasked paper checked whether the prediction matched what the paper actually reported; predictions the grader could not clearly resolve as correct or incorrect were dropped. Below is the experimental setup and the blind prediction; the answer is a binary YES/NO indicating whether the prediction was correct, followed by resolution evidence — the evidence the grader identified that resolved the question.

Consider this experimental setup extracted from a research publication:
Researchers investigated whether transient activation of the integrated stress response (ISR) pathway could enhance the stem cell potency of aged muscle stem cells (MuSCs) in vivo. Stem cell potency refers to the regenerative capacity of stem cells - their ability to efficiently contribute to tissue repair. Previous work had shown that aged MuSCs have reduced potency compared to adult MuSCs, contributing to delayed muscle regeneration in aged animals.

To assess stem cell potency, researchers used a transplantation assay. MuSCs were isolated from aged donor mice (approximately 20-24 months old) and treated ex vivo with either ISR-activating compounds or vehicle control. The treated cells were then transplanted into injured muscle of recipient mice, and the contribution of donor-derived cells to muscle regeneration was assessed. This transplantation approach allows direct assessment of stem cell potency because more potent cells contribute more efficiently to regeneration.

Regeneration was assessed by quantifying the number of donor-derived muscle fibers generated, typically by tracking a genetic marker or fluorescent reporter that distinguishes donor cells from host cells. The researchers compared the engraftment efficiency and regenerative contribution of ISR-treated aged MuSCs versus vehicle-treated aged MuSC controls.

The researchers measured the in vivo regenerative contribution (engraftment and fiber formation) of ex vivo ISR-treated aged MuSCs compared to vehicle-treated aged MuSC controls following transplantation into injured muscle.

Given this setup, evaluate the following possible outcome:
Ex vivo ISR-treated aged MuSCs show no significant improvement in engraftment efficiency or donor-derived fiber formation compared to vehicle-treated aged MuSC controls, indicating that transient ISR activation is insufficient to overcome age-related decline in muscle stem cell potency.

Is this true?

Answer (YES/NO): NO